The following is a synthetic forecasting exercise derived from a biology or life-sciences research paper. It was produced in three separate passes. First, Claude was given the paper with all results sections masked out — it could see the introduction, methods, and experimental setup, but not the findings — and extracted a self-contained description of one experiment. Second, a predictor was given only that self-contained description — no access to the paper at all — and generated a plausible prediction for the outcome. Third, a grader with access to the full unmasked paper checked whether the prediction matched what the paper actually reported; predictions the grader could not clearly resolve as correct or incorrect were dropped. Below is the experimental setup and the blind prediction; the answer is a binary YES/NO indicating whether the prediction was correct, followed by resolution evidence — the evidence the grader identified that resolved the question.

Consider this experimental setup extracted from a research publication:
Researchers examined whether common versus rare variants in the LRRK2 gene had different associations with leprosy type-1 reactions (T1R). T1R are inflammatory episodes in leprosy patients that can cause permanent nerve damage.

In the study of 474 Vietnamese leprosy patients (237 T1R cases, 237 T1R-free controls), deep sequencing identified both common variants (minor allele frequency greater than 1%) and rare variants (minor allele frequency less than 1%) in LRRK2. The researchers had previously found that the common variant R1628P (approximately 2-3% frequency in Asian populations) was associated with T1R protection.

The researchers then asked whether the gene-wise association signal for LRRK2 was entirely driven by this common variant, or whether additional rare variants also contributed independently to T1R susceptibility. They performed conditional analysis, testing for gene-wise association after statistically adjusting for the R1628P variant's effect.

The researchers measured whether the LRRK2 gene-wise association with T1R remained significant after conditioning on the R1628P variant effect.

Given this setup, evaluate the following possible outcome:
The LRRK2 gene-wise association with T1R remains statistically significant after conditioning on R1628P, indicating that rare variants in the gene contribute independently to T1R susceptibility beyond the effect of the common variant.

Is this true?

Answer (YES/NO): YES